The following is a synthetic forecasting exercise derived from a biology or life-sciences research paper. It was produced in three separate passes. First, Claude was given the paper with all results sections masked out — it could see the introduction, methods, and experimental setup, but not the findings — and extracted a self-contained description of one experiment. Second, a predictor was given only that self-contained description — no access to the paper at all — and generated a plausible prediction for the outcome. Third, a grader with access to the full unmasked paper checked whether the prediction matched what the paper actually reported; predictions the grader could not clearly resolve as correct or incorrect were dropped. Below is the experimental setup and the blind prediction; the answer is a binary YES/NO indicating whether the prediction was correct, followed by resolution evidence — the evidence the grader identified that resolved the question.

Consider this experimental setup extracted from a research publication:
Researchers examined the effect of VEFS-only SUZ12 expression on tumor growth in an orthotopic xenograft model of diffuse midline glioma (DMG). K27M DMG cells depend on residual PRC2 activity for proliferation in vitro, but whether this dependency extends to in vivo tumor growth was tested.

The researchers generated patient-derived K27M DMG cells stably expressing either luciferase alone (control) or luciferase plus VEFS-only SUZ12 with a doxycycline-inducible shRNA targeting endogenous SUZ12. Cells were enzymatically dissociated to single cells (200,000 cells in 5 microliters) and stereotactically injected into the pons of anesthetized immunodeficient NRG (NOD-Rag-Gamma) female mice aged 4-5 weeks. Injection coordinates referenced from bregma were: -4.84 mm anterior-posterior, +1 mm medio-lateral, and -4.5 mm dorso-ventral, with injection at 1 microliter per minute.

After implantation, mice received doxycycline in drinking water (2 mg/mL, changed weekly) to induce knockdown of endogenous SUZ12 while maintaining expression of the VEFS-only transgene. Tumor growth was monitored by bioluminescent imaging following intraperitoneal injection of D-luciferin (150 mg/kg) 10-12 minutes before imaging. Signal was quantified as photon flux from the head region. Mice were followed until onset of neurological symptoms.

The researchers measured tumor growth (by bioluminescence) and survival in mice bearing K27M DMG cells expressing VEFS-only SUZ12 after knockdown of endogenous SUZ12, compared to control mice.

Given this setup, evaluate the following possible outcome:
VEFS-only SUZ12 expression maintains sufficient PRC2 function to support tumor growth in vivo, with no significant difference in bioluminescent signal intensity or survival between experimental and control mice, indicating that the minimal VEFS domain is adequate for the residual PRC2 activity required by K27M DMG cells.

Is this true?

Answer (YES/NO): NO